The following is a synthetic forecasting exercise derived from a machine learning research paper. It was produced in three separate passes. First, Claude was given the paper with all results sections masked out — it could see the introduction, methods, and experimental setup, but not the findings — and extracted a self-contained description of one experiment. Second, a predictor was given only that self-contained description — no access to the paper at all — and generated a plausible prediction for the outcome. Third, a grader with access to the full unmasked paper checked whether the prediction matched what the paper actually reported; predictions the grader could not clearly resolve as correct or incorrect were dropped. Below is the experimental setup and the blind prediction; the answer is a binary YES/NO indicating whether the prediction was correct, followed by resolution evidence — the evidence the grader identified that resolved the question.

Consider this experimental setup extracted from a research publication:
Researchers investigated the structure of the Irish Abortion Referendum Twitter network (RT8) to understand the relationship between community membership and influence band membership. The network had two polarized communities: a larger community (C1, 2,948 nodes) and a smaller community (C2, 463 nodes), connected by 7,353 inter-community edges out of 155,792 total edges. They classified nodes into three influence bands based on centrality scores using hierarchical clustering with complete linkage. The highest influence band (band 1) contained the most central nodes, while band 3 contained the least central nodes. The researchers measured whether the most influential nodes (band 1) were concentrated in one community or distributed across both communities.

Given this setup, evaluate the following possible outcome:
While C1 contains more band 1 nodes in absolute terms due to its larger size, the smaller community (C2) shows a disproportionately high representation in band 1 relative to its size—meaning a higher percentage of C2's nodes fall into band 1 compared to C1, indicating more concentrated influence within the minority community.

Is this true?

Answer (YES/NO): NO